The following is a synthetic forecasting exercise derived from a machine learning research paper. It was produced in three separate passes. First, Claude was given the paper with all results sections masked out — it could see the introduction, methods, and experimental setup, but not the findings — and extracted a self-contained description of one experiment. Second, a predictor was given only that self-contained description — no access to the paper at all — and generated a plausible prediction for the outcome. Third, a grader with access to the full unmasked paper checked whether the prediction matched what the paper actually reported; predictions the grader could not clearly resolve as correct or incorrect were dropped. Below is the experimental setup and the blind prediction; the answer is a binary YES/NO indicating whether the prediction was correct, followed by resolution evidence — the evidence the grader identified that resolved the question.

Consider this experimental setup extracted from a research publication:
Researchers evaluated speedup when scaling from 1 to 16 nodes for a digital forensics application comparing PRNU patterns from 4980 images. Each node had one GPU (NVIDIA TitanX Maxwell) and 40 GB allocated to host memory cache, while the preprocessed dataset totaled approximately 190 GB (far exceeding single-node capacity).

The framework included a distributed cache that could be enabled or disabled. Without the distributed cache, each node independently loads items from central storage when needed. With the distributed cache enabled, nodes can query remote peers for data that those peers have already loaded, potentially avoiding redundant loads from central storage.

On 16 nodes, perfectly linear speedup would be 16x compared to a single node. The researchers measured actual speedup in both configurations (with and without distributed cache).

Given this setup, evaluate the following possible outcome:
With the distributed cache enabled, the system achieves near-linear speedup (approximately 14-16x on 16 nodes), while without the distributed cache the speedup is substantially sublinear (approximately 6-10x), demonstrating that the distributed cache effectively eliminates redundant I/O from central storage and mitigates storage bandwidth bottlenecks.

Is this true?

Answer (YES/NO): NO